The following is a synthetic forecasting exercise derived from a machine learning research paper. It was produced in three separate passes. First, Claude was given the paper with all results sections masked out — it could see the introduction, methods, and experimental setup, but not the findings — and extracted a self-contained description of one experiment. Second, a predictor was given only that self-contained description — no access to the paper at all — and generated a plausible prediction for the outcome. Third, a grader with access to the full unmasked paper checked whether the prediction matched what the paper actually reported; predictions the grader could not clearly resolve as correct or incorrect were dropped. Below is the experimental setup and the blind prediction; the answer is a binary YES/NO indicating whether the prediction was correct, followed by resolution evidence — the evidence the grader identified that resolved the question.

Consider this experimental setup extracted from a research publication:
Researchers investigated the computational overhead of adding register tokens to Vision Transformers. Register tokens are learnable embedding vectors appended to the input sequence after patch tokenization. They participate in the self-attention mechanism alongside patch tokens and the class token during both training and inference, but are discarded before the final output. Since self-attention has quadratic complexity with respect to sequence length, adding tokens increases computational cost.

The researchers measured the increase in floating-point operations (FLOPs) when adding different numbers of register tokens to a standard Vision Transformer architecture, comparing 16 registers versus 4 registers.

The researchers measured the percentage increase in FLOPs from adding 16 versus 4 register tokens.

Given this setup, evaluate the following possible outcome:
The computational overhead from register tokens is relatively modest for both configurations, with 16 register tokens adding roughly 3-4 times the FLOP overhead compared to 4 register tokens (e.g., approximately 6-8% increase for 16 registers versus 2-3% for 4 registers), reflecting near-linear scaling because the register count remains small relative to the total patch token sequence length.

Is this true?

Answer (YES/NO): NO